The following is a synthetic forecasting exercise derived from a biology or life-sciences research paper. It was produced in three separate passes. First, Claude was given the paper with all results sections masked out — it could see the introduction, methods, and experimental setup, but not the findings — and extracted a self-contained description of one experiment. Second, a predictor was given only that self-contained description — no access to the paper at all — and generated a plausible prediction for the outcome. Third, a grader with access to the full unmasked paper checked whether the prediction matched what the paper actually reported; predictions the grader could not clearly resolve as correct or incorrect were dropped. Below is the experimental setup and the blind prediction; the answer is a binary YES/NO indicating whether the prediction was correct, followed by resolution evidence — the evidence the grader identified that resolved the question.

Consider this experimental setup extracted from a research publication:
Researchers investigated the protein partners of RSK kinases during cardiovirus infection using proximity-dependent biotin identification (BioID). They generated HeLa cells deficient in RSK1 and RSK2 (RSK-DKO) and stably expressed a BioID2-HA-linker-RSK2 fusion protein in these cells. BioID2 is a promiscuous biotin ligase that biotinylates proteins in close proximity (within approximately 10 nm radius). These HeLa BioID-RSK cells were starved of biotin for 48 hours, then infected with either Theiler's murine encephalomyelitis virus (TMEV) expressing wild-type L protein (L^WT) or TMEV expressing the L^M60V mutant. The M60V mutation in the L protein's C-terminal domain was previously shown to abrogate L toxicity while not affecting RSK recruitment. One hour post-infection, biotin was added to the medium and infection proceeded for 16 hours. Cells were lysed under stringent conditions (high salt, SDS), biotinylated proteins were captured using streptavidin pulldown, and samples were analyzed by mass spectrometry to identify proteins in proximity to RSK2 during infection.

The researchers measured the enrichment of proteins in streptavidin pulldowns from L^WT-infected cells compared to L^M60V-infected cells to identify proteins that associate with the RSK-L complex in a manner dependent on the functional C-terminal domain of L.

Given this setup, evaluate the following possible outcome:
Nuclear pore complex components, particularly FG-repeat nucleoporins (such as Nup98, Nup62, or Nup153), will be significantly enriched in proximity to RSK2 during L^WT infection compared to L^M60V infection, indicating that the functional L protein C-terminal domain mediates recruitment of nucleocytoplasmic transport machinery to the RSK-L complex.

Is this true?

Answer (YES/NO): YES